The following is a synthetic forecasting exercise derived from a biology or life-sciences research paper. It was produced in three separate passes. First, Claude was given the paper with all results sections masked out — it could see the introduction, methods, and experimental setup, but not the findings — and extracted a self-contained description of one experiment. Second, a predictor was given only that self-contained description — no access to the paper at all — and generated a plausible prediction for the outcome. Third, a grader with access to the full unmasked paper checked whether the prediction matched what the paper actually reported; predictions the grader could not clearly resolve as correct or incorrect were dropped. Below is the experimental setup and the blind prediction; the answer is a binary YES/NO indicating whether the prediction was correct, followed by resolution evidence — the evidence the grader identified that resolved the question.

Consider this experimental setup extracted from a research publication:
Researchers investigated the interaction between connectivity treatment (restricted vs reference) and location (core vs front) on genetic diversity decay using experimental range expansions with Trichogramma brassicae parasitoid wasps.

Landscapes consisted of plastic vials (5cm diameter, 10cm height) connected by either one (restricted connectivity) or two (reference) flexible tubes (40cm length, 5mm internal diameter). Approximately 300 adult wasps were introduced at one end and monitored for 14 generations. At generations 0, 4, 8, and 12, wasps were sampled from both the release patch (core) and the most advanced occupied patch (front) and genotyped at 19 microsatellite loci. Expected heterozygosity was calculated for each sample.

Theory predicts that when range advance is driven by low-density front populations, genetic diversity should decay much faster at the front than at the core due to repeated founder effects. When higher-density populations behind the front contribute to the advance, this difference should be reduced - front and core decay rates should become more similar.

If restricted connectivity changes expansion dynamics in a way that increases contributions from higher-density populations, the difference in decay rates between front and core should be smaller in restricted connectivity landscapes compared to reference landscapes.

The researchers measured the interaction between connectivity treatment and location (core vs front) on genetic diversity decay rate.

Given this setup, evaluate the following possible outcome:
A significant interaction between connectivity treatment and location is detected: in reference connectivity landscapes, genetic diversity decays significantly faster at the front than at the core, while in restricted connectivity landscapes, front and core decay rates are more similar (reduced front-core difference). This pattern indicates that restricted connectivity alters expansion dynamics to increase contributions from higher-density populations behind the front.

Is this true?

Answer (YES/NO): YES